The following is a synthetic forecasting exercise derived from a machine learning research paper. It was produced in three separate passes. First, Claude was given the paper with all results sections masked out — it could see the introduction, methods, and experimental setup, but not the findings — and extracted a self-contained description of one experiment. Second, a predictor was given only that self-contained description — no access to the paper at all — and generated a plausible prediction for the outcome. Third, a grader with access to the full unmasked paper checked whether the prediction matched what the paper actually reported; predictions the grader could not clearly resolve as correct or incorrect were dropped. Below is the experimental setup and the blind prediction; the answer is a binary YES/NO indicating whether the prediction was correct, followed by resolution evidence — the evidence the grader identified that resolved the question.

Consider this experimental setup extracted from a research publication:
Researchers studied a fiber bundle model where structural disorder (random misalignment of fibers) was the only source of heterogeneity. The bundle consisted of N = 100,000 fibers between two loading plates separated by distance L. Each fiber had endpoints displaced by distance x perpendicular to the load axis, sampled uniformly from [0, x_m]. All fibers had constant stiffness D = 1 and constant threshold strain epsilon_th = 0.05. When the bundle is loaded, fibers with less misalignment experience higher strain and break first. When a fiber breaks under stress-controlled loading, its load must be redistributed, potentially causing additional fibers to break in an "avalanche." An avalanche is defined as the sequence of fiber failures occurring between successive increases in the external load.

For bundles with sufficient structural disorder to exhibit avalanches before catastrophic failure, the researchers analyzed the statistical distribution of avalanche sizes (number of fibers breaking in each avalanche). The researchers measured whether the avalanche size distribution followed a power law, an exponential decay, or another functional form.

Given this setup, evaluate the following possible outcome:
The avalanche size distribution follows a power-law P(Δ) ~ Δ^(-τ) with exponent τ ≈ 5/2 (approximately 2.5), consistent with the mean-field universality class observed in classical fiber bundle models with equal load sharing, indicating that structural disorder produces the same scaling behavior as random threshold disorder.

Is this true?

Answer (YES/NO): NO